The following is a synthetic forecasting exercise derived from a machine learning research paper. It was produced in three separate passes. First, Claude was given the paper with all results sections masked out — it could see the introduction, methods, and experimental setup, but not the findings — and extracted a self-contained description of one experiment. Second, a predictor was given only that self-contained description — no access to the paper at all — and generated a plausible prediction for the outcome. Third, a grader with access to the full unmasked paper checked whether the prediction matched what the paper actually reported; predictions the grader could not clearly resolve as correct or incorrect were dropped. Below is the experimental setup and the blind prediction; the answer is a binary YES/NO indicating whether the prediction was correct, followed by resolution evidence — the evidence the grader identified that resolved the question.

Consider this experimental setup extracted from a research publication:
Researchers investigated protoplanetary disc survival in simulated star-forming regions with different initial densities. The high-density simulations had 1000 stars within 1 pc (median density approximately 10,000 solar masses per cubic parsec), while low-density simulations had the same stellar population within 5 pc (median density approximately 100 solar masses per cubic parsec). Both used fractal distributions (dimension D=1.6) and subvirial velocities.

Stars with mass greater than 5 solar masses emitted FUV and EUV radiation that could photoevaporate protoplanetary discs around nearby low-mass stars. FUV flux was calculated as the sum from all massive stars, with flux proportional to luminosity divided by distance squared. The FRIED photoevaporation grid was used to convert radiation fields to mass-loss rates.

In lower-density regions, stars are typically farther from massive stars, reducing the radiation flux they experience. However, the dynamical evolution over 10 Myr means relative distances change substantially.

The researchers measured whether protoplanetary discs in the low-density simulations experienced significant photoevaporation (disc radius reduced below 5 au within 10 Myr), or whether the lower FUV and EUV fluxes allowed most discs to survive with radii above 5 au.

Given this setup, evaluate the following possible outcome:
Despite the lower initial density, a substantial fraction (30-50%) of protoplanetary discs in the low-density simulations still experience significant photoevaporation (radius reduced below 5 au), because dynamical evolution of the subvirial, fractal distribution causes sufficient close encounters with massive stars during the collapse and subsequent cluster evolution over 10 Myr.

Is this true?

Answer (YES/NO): YES